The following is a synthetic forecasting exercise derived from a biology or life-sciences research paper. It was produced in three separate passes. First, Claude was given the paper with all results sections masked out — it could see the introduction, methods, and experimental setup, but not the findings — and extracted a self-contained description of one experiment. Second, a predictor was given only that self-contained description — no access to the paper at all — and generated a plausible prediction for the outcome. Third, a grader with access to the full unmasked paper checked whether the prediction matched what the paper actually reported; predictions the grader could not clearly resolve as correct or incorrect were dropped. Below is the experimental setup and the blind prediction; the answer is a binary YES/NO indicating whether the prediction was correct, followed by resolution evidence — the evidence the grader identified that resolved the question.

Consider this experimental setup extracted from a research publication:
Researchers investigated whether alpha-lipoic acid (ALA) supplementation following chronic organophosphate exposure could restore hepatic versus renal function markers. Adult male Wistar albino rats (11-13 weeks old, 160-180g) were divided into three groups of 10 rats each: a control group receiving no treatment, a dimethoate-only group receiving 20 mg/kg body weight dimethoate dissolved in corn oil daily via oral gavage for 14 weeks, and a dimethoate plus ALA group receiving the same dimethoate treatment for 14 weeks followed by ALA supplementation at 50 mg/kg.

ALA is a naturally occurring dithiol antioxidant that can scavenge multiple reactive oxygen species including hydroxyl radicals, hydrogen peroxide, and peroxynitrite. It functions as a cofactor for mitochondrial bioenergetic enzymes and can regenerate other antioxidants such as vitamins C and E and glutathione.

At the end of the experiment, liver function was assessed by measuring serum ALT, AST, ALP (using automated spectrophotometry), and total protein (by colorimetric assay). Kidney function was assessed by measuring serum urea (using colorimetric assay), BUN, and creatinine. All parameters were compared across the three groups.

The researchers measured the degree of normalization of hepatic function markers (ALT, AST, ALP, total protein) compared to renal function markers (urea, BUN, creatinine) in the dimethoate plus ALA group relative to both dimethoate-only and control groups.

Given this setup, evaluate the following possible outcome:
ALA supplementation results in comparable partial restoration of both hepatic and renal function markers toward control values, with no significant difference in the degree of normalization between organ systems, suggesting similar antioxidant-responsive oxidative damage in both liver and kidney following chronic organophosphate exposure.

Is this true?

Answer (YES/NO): NO